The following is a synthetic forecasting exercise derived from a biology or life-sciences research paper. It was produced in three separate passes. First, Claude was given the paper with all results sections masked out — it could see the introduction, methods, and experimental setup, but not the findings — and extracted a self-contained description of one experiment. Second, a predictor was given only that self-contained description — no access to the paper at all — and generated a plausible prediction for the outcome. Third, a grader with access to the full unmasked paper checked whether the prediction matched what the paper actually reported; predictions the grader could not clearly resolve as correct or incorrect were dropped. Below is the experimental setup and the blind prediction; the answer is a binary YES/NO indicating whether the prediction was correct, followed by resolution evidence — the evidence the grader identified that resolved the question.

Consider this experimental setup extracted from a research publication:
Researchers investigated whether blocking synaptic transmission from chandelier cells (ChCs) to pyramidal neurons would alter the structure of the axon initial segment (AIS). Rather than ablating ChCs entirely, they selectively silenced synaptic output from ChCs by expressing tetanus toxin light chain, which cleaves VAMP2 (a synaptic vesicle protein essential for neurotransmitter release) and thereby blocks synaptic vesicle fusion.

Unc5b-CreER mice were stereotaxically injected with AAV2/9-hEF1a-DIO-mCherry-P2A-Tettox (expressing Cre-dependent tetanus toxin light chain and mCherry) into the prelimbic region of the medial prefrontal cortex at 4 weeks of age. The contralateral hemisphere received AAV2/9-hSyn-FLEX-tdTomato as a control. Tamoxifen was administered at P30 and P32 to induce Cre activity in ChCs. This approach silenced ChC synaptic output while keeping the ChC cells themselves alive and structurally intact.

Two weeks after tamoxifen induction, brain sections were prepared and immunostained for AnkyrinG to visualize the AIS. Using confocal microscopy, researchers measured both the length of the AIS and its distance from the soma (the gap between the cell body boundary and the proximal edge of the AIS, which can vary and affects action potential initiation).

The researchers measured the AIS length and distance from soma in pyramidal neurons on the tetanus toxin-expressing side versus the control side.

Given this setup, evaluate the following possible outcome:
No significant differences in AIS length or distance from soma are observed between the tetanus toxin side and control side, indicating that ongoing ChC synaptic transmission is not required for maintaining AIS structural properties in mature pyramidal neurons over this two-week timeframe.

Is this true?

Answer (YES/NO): NO